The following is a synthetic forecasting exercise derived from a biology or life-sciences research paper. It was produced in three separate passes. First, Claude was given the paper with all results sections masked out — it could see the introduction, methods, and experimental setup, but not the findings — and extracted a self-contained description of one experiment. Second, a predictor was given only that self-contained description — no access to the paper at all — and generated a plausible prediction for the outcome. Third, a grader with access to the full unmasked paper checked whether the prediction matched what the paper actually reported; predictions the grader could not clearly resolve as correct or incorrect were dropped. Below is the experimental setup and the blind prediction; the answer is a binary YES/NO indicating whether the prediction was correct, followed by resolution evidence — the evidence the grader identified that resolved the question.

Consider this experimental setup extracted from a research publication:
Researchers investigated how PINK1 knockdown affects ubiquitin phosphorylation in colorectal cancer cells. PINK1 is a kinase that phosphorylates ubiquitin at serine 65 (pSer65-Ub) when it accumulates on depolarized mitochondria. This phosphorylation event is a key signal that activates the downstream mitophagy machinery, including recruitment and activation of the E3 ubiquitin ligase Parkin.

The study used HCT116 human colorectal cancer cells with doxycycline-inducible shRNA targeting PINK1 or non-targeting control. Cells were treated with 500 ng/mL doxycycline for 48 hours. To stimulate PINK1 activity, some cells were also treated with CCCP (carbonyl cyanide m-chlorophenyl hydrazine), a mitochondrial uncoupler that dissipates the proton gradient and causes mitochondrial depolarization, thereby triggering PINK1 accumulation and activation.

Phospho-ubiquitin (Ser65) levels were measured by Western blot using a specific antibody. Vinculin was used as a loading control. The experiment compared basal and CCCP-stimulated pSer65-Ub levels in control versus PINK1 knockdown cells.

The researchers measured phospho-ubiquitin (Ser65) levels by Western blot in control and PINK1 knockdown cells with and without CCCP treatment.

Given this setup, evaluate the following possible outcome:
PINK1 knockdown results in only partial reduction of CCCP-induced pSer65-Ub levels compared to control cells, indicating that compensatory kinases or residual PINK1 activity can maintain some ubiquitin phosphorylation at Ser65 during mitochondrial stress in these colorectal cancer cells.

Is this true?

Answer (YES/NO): NO